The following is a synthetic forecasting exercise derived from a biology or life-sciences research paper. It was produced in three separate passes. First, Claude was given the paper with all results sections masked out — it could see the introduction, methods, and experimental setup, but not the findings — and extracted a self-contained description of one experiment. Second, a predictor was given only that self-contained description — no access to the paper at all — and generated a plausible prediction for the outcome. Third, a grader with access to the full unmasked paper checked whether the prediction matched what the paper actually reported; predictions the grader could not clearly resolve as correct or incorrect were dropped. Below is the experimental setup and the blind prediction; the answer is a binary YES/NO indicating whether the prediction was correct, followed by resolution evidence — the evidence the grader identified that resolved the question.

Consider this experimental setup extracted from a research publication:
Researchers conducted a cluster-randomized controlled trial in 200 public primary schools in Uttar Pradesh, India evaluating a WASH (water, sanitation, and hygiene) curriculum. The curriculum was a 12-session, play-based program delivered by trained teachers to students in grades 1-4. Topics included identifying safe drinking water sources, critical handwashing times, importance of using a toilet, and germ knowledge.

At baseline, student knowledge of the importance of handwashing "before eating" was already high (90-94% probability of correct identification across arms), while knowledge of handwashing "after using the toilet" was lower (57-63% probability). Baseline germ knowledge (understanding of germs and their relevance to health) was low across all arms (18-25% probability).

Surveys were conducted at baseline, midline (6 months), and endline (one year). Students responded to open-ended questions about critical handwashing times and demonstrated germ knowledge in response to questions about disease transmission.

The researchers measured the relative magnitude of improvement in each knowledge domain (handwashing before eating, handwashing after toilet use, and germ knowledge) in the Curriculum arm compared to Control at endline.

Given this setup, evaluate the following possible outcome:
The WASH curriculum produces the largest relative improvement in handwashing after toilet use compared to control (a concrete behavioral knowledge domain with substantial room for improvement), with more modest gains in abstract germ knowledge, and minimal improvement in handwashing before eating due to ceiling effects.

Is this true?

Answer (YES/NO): NO